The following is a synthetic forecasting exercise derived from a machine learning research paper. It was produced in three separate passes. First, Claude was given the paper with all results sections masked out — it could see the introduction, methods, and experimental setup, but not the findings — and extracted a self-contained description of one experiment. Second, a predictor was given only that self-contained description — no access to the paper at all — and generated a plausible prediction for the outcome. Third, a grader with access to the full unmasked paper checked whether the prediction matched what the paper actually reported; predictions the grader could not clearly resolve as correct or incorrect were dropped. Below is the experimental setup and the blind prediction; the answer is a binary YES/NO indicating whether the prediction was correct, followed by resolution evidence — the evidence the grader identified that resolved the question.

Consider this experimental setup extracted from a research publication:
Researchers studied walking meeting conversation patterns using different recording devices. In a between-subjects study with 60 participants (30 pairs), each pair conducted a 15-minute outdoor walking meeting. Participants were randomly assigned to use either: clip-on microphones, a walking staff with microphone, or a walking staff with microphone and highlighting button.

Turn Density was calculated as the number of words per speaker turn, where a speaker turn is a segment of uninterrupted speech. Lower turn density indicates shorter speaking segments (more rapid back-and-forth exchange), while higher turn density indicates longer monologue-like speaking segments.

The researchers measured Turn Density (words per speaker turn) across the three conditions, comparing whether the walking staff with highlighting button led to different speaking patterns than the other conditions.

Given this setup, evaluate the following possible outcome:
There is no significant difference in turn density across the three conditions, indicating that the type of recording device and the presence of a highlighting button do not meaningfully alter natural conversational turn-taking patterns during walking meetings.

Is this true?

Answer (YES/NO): NO